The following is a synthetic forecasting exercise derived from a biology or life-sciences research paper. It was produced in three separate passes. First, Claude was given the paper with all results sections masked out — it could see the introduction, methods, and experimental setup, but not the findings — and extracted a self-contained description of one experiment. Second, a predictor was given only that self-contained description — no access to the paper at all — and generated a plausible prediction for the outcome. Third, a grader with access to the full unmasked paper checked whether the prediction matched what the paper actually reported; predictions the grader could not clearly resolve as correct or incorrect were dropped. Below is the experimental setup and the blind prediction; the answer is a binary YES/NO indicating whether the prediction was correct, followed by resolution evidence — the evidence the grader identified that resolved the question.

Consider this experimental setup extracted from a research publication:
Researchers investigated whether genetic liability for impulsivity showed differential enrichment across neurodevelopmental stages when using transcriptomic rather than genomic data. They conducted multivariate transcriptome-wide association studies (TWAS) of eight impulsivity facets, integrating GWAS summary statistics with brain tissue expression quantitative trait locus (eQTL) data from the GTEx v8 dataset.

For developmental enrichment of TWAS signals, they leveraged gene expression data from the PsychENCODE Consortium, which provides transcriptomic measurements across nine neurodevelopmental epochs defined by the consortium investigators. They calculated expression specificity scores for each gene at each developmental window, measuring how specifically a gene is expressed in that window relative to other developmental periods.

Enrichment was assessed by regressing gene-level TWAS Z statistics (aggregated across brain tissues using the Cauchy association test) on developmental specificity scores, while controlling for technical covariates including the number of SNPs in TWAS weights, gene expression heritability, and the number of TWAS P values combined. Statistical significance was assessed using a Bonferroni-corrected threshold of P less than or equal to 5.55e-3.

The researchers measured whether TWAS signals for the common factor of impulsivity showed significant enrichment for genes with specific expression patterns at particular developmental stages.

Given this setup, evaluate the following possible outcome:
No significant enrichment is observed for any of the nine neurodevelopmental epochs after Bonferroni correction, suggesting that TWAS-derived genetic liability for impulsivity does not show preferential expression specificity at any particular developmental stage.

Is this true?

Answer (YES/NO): YES